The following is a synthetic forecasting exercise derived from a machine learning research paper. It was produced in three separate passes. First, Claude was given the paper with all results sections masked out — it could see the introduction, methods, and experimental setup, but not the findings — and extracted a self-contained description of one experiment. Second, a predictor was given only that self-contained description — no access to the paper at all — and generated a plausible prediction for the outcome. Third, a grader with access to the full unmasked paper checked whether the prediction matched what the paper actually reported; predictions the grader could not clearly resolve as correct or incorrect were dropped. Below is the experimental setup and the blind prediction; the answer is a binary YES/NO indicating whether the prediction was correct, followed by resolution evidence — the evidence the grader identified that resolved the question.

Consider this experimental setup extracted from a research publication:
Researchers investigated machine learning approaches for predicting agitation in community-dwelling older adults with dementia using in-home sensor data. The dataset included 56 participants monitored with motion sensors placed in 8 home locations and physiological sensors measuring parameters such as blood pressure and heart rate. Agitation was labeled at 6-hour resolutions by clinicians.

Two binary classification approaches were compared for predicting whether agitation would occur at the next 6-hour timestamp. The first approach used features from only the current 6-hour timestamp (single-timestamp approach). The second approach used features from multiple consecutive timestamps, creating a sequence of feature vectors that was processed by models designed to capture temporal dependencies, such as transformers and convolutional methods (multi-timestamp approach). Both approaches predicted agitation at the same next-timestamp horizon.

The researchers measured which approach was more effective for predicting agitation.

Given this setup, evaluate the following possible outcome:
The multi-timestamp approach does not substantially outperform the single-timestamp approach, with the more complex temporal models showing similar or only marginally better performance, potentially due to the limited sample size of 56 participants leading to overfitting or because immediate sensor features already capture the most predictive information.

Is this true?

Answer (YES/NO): NO